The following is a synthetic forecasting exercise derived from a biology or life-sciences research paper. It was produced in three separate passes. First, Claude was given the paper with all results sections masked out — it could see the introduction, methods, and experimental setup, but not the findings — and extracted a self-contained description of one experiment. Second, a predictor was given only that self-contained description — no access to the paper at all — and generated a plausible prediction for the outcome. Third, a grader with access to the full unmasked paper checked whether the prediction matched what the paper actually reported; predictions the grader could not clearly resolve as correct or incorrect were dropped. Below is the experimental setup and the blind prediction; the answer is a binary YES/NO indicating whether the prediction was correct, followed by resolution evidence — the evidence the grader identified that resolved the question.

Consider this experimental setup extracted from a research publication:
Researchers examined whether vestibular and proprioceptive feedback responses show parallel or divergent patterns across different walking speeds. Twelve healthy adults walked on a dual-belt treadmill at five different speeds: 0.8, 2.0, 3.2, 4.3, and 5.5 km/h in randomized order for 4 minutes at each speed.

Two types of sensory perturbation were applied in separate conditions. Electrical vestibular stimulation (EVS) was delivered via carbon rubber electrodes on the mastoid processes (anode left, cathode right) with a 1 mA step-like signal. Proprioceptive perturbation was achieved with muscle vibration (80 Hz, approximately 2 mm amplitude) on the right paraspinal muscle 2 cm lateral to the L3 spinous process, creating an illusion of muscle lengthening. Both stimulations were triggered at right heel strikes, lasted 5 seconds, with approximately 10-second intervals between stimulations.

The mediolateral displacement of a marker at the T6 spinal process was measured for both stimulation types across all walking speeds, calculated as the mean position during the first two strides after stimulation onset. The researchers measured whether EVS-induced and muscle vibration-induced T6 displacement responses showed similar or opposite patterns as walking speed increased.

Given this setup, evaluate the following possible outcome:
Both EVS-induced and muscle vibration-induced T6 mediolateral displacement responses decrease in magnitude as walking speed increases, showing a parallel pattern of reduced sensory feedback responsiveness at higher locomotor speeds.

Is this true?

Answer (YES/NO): NO